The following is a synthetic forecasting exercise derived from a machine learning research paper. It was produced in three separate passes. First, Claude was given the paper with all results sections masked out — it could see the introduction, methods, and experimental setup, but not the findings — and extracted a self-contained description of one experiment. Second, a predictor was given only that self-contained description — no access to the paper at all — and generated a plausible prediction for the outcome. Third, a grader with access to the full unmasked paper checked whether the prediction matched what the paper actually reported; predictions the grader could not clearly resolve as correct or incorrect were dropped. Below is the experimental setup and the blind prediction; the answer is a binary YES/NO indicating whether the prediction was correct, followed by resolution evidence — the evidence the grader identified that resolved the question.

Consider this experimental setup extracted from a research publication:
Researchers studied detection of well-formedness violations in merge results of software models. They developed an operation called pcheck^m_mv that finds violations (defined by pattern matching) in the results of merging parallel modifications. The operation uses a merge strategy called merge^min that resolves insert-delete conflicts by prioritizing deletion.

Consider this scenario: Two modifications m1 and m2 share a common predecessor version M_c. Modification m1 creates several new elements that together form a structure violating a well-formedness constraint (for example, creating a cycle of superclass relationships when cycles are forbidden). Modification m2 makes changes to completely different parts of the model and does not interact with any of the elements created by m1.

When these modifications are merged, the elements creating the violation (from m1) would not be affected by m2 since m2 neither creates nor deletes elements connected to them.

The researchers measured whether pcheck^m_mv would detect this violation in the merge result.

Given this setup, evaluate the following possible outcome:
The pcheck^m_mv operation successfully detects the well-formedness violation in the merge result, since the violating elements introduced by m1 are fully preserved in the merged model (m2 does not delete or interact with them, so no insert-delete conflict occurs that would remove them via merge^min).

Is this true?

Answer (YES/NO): YES